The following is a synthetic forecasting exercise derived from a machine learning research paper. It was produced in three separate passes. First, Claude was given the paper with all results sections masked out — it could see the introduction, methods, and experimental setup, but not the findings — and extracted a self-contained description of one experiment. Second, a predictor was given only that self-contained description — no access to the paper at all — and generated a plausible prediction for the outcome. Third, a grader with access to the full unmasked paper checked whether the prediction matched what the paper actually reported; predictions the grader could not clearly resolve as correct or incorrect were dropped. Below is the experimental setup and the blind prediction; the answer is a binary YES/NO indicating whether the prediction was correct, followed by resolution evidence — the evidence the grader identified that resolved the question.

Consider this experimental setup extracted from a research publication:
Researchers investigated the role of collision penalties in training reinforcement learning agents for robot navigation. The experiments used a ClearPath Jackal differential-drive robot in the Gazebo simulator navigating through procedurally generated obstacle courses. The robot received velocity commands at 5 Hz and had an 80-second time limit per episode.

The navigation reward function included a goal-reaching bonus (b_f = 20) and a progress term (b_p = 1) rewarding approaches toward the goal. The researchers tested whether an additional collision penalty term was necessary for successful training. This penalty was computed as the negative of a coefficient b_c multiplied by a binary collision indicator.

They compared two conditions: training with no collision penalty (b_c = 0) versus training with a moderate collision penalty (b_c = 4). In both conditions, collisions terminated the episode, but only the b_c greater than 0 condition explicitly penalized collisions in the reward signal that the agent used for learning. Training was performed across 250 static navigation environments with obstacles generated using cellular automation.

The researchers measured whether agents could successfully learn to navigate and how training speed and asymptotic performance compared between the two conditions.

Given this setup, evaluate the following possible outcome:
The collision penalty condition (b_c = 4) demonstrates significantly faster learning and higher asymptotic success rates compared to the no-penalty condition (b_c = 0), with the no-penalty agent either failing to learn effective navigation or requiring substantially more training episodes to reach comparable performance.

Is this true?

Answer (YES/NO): NO